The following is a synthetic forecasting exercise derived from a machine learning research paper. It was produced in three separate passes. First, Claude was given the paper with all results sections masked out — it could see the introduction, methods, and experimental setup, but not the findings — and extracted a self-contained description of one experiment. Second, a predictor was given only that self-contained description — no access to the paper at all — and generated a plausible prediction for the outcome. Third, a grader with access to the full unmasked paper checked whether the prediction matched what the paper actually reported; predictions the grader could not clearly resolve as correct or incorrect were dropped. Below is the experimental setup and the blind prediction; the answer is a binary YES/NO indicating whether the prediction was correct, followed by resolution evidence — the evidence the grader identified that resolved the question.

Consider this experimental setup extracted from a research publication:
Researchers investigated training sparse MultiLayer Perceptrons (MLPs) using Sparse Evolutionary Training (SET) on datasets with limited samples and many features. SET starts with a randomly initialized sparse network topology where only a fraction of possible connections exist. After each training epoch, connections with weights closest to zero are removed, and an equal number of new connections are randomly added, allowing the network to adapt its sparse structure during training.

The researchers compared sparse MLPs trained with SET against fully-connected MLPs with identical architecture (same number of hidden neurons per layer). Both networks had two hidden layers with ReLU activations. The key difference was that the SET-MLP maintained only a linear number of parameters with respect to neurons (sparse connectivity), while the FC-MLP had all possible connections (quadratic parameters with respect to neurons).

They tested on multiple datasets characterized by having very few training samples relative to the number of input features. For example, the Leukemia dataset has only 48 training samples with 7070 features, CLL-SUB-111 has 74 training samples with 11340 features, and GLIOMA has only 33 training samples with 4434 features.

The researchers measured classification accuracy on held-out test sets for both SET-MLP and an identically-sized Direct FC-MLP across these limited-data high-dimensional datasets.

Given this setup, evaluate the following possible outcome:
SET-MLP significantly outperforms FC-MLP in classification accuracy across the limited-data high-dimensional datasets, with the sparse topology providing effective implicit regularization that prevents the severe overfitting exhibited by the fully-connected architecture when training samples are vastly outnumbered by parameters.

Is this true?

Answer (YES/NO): YES